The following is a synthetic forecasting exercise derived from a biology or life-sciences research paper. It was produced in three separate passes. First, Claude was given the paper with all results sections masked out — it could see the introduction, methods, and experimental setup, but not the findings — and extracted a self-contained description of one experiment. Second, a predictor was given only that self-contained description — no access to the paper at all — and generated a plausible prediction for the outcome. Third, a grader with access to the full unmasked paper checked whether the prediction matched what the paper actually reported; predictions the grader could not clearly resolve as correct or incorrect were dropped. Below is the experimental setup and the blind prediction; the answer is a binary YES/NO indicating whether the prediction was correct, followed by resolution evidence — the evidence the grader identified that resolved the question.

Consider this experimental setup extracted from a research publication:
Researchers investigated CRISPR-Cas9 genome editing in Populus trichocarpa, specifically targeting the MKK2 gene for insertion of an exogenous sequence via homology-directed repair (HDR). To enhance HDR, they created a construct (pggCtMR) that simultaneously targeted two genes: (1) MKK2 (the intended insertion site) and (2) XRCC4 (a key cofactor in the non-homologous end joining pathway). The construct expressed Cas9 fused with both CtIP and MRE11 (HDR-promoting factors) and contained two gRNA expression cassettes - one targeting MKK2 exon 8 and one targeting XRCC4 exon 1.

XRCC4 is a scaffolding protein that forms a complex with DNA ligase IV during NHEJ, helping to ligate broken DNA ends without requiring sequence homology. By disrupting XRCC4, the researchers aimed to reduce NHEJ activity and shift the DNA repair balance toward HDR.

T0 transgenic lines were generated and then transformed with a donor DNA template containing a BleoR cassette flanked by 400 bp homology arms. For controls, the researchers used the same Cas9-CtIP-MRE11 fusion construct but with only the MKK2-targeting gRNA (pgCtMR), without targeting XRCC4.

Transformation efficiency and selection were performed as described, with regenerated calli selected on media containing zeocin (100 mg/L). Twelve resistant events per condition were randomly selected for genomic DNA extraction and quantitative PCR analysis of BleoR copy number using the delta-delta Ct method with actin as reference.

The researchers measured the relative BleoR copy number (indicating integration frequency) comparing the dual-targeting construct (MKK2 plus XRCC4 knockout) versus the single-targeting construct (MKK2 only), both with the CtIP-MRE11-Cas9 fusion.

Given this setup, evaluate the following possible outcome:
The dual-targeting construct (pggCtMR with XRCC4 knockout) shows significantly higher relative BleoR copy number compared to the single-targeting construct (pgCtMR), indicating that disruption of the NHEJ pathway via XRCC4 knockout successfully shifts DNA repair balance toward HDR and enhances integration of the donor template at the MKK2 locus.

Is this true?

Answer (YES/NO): YES